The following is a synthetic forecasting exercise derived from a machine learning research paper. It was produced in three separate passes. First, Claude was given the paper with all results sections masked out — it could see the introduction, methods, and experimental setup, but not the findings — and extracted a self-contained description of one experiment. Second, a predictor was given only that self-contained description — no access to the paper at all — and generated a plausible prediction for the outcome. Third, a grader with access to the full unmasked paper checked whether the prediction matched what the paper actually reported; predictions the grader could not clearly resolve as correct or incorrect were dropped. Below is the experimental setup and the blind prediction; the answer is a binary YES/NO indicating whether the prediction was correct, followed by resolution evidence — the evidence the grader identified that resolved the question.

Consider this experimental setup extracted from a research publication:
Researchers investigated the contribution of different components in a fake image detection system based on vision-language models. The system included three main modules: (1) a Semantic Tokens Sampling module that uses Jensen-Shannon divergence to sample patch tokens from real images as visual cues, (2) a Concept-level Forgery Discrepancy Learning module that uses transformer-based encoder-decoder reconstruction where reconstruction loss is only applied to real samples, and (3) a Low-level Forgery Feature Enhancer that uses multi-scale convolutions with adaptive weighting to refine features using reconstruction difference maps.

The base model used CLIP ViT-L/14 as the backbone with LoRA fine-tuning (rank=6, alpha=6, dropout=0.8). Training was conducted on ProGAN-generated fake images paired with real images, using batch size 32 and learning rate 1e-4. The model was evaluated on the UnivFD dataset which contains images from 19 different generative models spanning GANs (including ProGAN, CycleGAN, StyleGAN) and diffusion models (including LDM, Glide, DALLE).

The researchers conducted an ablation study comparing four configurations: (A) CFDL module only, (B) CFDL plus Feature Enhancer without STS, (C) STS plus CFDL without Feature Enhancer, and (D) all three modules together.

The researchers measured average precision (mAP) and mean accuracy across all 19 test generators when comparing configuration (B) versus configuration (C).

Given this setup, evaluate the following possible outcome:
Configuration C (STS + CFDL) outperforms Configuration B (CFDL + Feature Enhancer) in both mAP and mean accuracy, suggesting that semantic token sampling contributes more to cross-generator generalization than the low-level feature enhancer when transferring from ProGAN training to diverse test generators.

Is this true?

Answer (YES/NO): NO